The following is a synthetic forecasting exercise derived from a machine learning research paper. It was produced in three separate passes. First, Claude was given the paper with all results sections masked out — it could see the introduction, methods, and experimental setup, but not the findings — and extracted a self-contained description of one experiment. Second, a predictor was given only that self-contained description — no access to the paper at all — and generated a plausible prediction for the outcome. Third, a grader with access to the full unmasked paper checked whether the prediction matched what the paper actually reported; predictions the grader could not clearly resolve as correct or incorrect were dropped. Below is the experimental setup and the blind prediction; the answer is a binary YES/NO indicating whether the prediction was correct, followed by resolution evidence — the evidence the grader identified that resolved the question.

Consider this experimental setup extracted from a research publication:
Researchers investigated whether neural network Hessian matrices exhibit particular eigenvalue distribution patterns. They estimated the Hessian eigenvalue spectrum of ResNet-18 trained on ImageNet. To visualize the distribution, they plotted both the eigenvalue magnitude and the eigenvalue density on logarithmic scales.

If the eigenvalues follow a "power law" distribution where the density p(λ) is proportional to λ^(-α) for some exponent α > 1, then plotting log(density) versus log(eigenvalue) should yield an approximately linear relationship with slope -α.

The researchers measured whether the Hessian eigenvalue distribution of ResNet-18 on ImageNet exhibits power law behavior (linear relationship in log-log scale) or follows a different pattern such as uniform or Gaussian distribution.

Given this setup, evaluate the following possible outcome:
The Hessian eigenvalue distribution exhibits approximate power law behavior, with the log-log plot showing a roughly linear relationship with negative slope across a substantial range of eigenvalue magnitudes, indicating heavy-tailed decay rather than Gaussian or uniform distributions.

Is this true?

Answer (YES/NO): YES